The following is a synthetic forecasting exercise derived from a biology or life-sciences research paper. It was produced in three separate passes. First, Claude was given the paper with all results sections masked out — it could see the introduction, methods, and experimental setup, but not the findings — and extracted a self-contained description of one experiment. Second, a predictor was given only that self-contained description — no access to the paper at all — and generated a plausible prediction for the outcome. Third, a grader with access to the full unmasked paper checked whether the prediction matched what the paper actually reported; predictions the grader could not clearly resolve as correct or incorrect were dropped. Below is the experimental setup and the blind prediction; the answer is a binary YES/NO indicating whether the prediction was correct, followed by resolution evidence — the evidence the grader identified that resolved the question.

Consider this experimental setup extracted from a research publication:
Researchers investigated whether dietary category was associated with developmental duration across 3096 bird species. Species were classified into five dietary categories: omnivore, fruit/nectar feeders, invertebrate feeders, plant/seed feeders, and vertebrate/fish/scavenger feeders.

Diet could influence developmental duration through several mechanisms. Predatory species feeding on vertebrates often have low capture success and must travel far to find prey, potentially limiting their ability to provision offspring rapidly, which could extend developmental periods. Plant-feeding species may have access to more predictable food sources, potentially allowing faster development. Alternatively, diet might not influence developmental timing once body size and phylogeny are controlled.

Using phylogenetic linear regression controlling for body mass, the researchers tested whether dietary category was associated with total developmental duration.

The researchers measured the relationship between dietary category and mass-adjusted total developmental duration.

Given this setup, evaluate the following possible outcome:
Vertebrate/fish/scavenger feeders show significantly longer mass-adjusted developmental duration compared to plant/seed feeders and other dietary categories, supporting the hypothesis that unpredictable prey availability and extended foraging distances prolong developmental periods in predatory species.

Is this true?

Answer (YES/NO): YES